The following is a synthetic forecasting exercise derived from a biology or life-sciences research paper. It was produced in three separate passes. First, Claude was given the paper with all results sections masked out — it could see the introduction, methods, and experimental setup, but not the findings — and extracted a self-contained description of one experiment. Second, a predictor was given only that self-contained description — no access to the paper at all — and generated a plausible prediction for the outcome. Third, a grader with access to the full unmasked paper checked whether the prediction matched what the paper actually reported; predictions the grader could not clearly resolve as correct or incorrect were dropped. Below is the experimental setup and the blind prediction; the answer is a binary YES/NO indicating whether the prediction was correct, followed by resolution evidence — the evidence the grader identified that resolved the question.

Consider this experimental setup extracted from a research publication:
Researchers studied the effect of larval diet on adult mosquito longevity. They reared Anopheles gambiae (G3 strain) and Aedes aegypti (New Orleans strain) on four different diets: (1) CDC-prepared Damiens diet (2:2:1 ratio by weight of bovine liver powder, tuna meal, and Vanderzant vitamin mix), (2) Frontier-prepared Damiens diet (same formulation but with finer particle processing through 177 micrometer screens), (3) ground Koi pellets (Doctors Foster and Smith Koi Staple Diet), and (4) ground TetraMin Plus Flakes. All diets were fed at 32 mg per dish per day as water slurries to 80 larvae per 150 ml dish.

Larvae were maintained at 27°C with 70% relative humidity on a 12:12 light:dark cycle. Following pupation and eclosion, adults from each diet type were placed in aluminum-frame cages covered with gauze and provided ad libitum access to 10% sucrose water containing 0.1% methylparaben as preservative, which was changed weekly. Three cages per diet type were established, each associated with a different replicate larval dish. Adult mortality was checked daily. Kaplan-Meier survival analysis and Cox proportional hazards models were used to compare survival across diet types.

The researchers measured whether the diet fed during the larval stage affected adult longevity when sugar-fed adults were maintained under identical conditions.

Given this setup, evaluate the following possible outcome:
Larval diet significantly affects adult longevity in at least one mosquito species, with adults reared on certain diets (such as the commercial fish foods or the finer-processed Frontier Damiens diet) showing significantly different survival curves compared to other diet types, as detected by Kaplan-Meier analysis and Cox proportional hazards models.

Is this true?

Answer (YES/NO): NO